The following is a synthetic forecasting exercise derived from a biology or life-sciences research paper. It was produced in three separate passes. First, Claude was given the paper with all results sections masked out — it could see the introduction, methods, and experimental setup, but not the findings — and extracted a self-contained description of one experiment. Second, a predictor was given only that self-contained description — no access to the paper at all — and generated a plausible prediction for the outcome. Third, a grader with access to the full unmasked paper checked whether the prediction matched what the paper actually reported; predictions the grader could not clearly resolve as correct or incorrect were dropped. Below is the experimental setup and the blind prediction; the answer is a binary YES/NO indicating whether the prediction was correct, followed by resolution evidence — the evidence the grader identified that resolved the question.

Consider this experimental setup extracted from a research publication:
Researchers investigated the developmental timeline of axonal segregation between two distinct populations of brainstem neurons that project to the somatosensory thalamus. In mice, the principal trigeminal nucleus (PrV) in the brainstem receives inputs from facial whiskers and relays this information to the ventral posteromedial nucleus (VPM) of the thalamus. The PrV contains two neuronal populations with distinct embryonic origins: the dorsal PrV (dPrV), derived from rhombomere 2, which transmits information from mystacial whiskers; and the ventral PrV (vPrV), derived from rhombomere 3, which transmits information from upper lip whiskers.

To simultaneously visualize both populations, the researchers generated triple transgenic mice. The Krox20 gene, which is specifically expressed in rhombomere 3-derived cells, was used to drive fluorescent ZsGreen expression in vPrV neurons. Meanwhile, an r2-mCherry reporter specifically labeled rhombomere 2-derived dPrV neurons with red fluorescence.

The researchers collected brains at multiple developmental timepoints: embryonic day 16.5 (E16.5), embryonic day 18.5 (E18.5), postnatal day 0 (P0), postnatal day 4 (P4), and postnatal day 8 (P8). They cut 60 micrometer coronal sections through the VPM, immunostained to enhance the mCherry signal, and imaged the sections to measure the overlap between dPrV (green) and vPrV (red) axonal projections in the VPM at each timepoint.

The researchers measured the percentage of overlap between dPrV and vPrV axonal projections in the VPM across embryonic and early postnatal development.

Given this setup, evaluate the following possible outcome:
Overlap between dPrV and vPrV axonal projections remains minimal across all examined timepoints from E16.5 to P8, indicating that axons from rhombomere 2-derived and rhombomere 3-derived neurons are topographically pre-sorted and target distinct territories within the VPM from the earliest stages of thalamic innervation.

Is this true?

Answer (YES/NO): NO